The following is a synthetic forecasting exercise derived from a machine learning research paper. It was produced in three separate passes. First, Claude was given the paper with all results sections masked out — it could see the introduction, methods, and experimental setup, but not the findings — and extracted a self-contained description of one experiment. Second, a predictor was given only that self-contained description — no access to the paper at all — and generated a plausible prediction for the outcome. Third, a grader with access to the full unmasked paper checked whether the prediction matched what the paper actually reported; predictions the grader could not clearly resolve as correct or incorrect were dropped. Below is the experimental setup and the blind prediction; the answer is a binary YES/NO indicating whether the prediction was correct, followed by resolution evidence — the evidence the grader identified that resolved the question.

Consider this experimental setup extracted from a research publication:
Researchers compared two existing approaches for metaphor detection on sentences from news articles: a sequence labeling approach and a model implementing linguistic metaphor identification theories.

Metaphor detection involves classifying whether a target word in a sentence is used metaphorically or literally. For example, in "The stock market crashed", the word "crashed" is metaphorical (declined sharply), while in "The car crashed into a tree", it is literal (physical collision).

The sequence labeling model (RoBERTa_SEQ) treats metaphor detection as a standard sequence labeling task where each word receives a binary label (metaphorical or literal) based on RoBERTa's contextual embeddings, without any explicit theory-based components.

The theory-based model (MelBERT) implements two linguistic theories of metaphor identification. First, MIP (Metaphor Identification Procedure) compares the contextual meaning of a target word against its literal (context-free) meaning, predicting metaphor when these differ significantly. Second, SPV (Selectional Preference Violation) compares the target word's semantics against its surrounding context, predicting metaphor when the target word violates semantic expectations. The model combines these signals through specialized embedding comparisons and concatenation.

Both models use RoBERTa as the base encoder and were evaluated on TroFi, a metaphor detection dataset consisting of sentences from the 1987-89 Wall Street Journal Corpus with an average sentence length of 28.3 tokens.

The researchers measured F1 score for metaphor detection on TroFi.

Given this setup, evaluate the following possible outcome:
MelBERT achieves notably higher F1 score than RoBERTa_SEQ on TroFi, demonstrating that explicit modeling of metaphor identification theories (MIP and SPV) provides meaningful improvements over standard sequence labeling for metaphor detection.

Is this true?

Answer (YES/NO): NO